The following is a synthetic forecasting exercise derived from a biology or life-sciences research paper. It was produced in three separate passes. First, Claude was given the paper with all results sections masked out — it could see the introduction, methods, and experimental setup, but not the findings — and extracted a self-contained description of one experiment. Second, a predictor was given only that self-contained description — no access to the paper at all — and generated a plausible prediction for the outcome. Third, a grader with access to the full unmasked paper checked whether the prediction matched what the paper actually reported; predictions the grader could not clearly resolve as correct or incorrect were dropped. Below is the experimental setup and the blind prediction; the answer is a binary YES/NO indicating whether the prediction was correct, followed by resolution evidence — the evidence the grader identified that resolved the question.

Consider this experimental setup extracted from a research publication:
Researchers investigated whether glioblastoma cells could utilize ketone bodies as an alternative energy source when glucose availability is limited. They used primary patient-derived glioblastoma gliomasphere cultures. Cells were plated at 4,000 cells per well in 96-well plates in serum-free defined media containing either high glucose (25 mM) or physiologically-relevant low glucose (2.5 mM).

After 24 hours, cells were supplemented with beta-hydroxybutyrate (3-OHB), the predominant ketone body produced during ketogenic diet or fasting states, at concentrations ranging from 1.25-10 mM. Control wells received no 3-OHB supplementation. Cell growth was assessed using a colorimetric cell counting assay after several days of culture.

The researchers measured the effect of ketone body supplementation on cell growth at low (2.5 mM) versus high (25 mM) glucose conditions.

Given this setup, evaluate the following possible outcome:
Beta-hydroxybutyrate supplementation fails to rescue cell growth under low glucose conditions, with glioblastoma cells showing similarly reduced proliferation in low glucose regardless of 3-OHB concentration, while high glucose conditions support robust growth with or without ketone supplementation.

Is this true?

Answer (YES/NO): NO